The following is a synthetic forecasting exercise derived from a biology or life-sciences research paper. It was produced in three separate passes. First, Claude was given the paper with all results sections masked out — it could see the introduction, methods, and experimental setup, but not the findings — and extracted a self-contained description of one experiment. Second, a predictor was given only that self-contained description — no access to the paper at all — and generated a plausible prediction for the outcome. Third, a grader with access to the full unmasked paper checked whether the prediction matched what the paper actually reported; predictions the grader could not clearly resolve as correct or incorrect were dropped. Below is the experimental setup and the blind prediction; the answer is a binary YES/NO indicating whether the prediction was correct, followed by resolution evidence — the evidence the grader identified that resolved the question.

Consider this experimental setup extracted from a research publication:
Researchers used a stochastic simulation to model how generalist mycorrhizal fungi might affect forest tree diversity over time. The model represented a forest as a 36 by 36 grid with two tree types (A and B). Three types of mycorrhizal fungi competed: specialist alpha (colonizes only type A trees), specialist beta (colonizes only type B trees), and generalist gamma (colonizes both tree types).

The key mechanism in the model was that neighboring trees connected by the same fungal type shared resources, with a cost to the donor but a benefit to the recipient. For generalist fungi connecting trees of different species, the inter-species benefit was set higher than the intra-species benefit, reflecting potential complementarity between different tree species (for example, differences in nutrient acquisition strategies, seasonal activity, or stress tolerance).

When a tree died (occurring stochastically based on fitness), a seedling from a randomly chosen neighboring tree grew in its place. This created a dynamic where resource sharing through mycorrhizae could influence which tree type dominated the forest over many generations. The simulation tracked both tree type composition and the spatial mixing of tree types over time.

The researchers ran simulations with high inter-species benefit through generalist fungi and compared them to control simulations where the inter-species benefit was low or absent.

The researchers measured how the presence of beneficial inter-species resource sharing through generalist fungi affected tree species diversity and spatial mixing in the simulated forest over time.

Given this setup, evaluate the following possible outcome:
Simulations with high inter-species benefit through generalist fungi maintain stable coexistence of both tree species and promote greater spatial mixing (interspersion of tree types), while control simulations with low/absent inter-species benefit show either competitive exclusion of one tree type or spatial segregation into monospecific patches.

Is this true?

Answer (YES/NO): YES